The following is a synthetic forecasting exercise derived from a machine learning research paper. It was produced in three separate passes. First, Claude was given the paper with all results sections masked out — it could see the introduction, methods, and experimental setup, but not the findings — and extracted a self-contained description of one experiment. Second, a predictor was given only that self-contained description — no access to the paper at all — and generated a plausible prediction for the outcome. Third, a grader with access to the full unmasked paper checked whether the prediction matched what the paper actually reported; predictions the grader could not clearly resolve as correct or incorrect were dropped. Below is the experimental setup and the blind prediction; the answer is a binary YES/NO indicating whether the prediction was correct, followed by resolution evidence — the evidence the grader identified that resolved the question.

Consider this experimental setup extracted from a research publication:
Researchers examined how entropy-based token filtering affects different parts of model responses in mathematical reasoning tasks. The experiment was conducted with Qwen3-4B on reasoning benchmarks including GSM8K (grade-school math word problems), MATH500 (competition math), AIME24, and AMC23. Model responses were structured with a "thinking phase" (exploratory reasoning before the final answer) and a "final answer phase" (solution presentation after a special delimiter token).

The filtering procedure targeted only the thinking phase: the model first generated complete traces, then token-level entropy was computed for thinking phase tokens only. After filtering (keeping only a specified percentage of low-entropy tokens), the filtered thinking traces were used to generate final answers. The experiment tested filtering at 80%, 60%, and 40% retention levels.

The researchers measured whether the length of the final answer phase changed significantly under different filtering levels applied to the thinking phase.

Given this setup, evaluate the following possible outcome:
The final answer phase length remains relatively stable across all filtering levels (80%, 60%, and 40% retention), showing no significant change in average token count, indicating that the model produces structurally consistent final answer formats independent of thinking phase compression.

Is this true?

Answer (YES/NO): YES